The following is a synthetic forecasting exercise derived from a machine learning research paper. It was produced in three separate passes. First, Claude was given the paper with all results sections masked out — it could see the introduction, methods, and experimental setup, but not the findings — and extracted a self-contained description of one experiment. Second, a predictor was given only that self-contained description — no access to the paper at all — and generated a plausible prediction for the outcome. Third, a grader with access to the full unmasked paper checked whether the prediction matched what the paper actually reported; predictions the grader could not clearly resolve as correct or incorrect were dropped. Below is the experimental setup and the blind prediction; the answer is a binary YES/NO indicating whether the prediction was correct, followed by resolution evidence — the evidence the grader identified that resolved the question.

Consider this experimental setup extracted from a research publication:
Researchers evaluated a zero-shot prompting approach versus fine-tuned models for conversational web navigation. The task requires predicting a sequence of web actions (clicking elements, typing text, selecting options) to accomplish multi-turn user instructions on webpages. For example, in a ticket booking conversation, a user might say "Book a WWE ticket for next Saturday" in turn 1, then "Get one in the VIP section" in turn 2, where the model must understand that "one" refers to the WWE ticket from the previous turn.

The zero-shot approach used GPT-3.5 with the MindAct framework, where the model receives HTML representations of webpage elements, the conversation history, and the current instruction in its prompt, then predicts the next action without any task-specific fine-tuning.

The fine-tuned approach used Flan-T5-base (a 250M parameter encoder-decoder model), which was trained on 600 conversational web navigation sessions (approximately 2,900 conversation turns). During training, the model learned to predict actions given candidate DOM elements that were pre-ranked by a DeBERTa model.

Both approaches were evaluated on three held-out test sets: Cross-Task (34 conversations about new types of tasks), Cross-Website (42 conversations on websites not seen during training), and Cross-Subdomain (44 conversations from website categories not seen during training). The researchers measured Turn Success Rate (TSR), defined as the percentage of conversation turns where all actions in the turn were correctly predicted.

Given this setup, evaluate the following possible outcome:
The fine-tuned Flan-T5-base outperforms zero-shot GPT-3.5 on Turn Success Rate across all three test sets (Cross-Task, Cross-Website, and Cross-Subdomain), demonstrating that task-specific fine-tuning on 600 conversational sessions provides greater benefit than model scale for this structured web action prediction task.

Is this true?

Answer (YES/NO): YES